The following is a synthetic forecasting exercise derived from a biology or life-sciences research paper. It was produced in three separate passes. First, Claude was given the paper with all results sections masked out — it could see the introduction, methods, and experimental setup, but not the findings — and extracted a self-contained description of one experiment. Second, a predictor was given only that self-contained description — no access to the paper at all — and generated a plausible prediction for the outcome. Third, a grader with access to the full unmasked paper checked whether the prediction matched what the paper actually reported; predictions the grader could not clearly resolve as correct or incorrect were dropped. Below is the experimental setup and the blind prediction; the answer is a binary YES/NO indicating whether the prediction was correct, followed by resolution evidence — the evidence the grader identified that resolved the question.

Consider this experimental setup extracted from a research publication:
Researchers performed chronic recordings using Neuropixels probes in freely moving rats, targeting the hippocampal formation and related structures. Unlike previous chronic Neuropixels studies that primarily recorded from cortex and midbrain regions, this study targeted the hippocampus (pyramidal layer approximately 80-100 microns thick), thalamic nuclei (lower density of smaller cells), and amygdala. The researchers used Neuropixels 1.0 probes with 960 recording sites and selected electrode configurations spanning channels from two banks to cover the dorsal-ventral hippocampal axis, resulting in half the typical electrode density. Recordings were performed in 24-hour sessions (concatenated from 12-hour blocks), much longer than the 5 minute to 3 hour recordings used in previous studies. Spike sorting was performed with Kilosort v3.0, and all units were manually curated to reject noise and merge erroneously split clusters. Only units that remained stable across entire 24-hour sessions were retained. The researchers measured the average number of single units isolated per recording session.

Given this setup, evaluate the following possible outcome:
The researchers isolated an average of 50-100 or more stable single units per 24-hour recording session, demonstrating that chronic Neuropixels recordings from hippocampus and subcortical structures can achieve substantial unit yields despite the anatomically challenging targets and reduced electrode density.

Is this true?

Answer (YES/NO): NO